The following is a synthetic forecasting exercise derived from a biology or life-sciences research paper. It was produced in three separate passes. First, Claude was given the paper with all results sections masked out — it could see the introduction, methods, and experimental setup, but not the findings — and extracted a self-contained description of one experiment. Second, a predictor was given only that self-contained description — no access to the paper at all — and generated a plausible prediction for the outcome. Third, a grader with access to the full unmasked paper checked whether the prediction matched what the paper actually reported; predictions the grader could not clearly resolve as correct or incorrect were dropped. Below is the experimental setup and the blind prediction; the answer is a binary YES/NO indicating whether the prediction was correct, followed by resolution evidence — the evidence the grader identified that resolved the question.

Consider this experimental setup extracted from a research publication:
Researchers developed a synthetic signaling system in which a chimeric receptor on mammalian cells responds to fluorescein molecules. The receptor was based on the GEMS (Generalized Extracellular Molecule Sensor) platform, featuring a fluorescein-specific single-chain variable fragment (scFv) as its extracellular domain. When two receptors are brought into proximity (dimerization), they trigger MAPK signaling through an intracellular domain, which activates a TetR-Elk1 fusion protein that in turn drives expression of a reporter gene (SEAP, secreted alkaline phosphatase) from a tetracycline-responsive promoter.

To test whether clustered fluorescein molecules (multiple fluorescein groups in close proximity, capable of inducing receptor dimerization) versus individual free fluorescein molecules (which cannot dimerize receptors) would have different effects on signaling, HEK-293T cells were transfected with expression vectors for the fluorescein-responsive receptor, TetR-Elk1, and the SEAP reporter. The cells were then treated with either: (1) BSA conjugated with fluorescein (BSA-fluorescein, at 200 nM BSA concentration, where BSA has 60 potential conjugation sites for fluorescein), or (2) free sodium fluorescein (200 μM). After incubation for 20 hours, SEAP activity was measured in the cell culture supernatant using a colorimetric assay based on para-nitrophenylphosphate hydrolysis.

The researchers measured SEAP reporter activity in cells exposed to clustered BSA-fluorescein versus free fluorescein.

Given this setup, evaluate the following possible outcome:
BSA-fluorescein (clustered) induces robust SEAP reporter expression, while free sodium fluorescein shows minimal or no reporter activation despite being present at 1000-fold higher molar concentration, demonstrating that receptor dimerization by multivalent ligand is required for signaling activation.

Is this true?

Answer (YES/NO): YES